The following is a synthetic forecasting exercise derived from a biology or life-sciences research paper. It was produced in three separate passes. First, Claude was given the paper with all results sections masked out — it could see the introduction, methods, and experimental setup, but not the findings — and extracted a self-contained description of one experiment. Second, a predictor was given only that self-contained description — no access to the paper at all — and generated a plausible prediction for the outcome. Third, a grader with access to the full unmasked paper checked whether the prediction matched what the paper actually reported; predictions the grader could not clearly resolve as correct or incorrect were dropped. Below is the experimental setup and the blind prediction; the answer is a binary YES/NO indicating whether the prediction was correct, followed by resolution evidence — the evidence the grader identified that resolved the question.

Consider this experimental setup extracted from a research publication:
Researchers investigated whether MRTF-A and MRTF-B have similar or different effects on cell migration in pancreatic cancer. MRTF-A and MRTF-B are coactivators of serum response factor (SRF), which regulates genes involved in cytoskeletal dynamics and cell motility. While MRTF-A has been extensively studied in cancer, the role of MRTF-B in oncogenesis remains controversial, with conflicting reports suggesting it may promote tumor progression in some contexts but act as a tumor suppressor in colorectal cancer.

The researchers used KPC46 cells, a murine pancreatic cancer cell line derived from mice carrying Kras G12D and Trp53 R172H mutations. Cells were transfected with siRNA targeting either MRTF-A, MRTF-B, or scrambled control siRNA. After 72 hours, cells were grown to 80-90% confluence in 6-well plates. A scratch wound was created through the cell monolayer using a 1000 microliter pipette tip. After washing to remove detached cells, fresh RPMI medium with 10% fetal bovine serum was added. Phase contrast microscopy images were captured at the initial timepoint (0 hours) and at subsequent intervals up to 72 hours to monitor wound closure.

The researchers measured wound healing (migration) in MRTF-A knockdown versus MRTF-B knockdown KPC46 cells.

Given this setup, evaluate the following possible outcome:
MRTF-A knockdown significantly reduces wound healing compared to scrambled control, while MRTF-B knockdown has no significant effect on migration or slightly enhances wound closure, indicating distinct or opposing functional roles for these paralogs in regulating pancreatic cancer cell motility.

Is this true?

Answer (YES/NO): YES